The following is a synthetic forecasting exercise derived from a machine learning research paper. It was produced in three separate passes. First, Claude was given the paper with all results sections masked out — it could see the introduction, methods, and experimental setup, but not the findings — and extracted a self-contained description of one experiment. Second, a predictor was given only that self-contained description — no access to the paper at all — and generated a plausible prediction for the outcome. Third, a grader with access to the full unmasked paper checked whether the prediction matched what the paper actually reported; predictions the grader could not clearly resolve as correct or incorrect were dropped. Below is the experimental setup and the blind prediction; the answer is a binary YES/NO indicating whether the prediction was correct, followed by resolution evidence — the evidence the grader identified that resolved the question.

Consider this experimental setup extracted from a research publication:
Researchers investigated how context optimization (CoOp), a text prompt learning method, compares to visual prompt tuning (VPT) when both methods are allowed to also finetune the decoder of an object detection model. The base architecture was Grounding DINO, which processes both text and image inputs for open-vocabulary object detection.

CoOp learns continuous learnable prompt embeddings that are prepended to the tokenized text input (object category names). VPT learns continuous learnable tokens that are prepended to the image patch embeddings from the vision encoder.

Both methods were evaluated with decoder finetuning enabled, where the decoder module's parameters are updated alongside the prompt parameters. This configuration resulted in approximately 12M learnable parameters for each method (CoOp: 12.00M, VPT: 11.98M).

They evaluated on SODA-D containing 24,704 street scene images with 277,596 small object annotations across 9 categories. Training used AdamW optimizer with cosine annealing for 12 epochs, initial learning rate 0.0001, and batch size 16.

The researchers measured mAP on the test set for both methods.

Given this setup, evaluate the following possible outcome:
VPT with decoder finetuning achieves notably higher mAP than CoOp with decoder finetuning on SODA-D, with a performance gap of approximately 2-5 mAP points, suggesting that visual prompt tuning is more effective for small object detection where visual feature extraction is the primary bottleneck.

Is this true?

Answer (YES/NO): NO